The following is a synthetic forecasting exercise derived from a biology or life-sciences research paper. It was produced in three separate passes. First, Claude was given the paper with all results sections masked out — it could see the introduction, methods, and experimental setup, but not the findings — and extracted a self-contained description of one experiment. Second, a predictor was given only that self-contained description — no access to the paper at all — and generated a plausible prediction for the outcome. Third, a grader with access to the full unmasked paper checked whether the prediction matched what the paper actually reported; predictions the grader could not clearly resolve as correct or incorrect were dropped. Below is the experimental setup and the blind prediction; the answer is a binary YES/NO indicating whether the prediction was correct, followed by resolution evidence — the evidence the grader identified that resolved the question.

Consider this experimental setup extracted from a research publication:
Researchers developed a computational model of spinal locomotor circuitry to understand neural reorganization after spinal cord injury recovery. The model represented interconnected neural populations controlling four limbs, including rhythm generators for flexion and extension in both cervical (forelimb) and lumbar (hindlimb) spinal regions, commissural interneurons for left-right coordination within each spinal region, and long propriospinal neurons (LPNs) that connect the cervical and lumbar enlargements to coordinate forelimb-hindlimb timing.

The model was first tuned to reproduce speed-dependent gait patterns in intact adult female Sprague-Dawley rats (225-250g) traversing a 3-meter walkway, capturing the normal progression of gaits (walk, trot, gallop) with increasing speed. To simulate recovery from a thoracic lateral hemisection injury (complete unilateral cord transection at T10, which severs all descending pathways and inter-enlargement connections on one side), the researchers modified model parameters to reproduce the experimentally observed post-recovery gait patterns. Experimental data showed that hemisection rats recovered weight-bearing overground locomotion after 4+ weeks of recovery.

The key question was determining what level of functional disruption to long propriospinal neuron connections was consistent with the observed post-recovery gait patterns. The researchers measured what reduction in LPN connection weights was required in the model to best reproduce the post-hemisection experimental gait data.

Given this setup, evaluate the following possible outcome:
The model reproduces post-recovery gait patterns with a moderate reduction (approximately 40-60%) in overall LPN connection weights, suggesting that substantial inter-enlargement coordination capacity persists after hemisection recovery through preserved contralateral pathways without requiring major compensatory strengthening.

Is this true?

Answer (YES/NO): NO